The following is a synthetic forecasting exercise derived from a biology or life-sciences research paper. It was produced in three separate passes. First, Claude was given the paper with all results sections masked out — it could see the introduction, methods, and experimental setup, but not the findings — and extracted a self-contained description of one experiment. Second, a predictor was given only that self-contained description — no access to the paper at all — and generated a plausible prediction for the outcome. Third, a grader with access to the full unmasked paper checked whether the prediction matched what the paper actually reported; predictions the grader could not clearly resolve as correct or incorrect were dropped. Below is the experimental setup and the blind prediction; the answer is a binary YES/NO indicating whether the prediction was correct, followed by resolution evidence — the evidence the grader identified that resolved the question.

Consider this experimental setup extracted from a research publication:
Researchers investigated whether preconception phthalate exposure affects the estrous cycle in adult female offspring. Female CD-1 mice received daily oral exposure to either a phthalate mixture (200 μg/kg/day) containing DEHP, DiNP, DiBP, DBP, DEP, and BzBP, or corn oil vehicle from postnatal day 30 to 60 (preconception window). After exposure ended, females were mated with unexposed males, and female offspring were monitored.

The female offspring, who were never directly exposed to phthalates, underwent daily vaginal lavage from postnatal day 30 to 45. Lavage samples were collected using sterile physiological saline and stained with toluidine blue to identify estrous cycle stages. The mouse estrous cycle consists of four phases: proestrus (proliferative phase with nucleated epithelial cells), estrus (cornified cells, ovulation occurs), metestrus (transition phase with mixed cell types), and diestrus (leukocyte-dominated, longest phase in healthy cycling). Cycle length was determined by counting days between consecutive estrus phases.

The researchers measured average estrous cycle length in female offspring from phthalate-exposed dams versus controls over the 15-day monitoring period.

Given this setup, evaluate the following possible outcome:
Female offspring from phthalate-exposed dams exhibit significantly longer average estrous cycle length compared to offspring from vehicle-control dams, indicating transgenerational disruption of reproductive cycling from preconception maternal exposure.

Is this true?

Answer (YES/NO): NO